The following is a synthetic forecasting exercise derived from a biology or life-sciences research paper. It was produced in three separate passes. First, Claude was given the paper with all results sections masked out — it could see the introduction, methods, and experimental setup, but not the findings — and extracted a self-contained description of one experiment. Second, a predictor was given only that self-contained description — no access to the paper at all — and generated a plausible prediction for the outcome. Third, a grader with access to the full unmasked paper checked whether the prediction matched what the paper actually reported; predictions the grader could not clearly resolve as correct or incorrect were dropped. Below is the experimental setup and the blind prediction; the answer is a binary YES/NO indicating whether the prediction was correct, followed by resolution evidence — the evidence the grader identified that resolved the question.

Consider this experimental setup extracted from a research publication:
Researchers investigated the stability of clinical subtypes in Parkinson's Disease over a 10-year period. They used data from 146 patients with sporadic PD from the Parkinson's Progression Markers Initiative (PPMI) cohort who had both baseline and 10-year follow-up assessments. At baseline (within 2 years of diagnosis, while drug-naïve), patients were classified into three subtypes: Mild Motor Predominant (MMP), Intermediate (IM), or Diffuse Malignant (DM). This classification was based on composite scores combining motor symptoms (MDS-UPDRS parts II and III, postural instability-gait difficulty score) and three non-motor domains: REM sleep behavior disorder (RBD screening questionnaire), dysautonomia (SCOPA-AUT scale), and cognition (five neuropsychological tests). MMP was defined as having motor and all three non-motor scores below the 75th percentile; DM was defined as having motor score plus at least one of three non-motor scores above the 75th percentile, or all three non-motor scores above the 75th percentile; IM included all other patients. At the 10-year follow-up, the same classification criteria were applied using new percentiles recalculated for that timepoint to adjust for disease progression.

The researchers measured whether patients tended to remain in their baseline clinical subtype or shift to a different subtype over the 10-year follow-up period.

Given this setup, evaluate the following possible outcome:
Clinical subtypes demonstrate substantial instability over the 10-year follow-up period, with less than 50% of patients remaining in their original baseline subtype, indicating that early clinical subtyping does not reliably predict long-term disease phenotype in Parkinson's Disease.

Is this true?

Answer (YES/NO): YES